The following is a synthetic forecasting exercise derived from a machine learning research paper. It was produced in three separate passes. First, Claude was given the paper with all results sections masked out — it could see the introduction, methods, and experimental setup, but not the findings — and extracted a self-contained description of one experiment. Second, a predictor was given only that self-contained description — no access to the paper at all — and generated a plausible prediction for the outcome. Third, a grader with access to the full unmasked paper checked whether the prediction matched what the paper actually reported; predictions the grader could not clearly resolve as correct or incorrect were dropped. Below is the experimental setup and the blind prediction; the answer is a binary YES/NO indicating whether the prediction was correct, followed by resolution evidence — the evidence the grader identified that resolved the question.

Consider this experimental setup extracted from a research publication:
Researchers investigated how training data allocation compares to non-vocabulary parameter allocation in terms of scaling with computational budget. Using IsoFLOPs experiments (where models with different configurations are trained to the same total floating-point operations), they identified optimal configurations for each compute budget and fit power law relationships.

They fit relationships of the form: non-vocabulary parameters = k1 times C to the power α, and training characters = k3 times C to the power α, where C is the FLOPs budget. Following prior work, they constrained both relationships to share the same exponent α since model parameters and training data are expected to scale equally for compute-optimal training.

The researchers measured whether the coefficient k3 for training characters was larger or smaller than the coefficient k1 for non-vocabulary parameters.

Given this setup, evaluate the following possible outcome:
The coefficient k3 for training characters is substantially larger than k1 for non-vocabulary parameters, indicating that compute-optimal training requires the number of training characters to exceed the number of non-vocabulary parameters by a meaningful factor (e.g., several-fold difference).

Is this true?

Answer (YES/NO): YES